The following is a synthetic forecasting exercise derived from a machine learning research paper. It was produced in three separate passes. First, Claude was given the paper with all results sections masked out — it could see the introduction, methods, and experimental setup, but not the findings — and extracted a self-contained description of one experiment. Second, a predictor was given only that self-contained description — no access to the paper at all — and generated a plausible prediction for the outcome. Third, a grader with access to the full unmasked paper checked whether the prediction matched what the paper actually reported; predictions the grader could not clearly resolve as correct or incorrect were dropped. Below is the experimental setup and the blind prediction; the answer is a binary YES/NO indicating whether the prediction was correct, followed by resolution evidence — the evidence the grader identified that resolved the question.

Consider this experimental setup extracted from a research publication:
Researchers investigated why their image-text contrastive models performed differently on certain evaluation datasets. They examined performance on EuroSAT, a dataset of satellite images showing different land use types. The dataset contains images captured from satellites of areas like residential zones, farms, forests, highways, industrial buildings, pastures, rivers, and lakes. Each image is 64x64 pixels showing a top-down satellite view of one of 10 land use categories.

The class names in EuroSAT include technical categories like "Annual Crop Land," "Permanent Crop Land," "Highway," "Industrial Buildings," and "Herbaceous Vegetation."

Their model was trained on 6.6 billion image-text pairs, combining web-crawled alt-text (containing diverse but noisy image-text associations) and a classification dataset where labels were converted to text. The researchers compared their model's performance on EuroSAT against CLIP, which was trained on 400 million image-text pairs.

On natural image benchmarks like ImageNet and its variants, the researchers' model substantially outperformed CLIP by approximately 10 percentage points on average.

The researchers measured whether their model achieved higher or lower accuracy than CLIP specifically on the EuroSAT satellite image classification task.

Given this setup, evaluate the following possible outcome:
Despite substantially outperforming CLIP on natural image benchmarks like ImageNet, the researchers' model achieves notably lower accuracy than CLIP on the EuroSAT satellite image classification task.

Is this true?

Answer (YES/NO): YES